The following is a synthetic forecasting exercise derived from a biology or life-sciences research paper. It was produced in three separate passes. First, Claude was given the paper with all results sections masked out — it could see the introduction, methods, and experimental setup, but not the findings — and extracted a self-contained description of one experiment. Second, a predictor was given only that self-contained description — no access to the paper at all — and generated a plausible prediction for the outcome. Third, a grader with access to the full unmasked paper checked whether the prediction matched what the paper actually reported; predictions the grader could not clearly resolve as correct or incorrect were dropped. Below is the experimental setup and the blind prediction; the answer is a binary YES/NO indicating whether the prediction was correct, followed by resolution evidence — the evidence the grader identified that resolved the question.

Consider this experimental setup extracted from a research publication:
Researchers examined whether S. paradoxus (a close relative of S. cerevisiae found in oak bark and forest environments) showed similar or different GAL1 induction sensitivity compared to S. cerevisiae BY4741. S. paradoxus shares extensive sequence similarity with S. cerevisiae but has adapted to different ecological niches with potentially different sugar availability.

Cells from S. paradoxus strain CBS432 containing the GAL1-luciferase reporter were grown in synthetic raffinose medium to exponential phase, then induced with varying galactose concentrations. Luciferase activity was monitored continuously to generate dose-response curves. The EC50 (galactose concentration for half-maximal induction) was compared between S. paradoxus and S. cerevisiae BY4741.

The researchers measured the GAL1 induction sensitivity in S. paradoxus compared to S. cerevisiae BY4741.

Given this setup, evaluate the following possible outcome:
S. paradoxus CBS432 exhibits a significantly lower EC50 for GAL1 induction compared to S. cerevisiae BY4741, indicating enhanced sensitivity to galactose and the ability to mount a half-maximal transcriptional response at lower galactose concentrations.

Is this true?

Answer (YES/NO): NO